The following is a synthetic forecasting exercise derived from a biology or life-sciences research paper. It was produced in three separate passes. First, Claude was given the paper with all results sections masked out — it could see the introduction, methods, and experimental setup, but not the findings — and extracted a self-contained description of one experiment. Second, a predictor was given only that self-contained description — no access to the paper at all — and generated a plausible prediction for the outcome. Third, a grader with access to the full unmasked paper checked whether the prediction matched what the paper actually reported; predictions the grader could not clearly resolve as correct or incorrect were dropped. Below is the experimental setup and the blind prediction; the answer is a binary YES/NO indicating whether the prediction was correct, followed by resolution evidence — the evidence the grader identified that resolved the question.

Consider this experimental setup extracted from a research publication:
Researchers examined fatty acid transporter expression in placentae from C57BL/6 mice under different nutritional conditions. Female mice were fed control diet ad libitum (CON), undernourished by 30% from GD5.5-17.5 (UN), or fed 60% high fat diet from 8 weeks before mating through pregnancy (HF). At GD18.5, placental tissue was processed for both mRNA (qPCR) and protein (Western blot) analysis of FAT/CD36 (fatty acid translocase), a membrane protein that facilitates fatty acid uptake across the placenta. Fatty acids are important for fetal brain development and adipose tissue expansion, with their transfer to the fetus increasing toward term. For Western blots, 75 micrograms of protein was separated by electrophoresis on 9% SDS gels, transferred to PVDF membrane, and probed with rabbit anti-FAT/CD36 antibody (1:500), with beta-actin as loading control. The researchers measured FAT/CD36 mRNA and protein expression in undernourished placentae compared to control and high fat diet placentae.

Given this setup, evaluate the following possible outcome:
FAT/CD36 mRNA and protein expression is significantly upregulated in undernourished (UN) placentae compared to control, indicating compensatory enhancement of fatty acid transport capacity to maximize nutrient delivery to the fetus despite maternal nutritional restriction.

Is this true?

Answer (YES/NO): NO